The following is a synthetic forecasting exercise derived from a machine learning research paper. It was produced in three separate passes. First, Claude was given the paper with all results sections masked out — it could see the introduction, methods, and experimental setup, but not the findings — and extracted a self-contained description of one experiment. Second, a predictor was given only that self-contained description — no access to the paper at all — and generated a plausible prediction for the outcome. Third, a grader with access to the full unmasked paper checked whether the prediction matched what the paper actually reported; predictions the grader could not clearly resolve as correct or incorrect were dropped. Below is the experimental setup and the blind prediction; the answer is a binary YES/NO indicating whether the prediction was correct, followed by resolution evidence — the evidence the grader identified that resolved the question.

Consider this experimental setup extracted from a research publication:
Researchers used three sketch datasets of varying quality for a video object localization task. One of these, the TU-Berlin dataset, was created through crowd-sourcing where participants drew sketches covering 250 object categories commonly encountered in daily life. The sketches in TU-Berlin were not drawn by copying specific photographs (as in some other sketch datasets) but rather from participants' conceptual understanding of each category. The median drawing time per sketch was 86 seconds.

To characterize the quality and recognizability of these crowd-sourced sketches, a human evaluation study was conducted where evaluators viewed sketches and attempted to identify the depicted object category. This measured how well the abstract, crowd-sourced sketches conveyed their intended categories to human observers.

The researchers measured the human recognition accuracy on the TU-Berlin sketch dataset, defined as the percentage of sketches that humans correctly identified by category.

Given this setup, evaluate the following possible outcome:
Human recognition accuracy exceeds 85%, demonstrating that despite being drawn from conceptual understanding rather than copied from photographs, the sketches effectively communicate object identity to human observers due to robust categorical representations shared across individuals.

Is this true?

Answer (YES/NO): NO